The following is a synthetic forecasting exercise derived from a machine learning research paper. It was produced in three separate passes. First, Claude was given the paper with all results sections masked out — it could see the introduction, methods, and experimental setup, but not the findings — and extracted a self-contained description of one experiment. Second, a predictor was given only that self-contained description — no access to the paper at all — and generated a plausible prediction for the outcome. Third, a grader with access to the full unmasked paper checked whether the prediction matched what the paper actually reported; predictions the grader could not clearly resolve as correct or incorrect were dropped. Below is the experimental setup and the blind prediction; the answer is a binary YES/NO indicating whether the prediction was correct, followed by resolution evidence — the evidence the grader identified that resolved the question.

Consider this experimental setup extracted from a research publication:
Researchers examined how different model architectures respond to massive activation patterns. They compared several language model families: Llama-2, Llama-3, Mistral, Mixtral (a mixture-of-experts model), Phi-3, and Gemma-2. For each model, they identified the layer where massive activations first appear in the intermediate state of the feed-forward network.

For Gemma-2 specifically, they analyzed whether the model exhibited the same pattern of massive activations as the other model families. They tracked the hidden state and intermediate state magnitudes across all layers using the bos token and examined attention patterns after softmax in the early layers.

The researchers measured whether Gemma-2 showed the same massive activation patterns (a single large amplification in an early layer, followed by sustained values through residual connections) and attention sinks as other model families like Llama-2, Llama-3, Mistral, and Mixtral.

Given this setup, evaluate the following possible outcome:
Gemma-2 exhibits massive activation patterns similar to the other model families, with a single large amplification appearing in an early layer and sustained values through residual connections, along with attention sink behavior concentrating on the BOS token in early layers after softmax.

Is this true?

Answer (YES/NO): NO